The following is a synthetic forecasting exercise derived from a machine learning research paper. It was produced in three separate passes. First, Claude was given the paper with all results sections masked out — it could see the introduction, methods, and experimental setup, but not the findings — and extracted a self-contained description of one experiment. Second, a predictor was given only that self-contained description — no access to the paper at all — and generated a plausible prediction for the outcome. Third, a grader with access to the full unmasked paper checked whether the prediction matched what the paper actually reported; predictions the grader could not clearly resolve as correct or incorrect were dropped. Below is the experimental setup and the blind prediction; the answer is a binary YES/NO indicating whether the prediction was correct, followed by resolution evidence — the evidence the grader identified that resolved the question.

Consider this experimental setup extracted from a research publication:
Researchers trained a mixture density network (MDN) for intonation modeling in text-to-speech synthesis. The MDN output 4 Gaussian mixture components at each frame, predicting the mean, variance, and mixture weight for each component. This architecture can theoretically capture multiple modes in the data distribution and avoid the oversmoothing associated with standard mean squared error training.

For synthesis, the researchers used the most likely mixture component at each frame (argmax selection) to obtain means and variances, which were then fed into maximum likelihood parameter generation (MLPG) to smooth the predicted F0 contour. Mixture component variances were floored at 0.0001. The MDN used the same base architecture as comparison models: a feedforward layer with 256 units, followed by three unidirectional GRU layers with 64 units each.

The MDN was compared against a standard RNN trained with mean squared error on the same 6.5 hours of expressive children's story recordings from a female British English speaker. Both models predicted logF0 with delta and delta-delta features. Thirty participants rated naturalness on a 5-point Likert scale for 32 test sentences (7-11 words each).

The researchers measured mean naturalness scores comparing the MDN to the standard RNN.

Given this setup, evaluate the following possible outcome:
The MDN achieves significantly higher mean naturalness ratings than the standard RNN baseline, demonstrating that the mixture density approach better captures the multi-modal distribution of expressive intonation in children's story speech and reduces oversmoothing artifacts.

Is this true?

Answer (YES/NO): NO